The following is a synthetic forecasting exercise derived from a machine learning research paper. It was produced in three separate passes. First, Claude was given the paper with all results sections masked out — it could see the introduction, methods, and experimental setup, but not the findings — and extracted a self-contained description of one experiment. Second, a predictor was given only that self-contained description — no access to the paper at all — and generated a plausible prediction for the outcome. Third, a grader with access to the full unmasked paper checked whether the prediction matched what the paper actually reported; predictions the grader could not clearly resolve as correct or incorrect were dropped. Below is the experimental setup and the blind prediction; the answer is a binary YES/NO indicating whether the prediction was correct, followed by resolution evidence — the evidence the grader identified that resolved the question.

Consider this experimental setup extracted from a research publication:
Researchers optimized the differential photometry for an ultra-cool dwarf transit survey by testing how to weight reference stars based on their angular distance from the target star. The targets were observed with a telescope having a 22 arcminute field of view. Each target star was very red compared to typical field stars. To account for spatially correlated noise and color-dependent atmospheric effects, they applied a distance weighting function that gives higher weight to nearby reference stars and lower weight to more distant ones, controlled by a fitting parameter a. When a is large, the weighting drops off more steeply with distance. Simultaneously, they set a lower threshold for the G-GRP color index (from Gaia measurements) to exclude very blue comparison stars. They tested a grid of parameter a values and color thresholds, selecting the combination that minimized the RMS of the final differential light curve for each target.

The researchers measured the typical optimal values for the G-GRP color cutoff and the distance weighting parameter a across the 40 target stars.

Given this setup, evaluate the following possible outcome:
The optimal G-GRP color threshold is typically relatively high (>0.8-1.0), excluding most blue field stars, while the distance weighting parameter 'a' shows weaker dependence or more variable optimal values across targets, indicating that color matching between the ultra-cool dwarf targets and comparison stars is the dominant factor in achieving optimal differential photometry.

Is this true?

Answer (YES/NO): NO